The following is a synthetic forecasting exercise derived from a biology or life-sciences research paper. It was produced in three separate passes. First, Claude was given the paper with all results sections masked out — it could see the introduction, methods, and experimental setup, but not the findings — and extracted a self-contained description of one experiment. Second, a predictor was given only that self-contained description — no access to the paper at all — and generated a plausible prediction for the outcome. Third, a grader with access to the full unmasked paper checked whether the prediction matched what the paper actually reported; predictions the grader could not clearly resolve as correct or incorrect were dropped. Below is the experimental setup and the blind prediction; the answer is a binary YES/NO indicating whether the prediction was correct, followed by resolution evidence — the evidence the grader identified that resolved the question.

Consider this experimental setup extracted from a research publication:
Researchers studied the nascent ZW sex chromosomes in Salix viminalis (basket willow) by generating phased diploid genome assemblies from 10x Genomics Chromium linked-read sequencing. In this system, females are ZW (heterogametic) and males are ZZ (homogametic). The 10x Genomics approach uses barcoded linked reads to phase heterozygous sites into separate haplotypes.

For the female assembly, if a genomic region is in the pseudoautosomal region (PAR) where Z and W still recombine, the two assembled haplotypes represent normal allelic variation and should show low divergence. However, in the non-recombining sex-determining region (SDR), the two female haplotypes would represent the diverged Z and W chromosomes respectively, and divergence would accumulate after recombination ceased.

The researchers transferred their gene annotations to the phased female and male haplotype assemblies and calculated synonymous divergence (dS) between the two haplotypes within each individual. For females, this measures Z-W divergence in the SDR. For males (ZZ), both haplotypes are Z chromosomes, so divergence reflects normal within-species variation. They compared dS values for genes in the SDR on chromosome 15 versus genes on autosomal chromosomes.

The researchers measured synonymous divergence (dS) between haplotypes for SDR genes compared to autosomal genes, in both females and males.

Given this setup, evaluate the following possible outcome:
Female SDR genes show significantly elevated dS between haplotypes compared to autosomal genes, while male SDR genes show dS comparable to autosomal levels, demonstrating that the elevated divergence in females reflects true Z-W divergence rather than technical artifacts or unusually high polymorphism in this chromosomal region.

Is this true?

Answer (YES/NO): YES